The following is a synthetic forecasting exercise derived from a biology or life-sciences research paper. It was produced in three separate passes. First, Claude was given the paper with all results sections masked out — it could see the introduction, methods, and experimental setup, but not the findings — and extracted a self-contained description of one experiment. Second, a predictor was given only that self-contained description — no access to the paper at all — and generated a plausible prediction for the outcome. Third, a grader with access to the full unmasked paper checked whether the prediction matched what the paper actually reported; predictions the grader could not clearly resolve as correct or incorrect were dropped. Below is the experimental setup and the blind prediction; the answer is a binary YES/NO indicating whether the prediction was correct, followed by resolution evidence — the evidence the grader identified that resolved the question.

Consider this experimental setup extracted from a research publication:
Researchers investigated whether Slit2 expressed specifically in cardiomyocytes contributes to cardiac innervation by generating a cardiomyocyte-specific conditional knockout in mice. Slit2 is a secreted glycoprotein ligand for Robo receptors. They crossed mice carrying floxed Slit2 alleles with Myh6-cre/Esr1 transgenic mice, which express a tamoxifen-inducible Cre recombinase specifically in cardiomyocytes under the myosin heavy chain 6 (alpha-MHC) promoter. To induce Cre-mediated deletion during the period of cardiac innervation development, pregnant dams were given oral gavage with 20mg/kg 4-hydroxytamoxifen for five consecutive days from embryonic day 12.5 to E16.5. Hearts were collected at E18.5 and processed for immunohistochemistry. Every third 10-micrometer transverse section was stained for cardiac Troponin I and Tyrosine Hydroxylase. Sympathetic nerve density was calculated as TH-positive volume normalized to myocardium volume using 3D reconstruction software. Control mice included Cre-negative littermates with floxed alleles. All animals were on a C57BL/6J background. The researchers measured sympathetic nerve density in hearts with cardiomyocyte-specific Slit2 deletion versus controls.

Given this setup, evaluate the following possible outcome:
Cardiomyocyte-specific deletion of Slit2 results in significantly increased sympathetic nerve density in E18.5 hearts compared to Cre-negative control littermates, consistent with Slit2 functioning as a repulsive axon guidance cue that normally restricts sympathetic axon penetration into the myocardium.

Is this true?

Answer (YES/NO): NO